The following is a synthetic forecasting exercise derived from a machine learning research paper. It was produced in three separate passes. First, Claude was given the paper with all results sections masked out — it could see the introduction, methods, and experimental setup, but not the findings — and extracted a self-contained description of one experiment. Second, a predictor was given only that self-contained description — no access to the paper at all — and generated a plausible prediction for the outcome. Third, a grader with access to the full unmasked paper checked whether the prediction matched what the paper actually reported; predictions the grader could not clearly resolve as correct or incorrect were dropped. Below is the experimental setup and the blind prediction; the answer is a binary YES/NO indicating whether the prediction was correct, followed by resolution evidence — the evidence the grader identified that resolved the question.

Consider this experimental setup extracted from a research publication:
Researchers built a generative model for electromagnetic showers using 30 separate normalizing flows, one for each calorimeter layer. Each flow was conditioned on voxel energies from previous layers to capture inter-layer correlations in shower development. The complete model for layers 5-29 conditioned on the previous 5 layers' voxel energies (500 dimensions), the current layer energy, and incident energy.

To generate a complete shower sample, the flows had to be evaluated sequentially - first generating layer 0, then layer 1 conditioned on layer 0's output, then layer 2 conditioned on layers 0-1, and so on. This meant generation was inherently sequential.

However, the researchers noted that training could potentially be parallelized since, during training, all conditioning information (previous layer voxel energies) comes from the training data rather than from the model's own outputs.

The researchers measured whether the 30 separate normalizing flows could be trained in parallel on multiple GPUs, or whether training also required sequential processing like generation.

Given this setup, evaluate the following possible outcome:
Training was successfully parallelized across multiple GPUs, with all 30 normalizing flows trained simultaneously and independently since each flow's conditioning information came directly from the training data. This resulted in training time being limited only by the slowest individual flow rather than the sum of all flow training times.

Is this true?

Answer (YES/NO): NO